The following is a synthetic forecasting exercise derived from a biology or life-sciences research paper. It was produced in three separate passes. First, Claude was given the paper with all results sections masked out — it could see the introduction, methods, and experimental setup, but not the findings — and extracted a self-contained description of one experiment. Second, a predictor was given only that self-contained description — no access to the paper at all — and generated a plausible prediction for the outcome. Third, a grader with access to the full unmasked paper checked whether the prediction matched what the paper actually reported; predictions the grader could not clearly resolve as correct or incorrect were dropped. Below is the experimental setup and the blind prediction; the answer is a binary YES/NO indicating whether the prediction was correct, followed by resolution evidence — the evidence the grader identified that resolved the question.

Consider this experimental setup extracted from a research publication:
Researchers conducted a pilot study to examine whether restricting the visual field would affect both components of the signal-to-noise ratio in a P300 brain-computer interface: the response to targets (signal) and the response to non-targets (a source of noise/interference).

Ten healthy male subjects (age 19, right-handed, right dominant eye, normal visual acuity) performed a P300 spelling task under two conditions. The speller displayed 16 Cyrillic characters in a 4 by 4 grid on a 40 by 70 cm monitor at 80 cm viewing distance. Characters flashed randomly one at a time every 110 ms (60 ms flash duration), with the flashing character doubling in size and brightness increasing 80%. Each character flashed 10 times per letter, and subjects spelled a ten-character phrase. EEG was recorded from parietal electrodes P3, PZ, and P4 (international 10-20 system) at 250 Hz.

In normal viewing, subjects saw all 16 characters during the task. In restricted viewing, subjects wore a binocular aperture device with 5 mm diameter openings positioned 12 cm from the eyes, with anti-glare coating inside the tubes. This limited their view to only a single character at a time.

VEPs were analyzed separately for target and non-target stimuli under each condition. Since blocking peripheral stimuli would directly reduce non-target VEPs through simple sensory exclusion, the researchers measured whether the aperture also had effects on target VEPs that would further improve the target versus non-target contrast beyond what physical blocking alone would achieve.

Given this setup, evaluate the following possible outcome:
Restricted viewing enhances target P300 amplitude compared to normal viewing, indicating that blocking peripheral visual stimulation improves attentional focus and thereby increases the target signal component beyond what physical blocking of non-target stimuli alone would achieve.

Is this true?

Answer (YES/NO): NO